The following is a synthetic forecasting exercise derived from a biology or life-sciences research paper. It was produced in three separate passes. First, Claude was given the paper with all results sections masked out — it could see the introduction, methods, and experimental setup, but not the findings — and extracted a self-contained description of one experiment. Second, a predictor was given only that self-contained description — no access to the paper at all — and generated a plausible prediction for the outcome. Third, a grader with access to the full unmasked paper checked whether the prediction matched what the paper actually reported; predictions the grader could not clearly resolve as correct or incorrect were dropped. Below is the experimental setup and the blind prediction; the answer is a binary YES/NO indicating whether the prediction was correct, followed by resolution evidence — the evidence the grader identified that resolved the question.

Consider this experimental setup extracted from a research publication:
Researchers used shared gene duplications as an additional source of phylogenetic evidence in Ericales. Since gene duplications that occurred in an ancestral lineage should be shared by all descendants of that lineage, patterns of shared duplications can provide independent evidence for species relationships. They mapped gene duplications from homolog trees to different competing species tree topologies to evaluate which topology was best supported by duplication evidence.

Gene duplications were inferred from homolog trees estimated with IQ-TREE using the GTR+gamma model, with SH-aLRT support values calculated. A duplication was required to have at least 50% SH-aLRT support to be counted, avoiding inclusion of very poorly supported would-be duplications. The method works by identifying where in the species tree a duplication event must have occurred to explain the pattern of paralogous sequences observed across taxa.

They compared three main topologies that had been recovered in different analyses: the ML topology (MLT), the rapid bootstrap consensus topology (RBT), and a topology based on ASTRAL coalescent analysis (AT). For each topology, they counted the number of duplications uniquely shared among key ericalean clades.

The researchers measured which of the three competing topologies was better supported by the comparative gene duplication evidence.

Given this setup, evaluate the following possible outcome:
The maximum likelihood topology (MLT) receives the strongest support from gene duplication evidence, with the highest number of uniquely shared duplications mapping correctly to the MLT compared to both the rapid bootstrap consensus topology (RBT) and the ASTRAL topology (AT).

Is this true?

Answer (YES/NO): NO